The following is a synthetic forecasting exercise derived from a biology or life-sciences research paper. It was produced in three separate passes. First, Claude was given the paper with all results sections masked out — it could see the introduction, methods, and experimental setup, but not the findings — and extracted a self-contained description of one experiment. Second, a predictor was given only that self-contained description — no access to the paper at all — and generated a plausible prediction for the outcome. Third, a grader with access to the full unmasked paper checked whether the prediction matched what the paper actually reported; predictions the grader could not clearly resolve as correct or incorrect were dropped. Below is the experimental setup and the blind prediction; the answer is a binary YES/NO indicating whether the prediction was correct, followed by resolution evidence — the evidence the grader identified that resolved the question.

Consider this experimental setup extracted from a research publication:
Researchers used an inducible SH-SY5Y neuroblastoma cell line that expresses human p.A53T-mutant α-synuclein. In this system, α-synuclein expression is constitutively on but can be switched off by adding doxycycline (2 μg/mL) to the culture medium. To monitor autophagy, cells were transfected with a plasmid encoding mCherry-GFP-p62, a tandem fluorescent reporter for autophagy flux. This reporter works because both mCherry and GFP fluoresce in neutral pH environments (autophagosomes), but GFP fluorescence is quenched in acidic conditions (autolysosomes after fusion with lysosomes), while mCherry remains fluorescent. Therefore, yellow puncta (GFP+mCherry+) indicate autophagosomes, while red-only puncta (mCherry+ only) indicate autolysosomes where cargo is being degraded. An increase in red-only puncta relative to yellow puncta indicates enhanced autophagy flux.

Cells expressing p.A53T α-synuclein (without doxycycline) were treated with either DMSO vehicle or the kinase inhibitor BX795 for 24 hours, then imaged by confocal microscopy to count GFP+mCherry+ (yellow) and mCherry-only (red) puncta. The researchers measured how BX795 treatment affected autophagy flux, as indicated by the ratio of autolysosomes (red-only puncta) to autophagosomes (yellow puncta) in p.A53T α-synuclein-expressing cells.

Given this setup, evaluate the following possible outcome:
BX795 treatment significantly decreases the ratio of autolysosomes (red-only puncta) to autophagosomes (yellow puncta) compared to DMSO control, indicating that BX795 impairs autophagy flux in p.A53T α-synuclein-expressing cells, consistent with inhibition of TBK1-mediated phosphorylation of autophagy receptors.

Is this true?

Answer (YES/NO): NO